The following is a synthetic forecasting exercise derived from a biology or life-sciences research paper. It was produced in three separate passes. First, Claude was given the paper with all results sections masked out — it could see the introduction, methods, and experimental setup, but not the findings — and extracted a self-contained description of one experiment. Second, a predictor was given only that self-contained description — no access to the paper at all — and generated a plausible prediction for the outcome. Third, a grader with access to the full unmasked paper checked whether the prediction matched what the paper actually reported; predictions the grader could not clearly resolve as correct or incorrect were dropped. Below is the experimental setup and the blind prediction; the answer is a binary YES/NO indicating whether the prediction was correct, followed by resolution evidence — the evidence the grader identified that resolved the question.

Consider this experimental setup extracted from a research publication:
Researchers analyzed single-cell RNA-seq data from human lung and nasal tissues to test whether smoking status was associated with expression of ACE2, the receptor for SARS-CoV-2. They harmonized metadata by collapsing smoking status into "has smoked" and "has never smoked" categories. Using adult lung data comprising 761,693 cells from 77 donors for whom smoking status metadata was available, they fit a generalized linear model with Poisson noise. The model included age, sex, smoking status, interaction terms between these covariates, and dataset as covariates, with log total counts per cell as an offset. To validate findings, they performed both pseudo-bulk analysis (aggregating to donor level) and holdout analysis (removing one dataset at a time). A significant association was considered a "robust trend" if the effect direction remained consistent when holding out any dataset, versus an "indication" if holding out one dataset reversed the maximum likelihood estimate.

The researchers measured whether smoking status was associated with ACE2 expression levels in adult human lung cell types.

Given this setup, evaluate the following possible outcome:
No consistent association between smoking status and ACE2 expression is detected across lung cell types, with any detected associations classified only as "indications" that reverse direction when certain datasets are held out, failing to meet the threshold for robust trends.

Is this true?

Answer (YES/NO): NO